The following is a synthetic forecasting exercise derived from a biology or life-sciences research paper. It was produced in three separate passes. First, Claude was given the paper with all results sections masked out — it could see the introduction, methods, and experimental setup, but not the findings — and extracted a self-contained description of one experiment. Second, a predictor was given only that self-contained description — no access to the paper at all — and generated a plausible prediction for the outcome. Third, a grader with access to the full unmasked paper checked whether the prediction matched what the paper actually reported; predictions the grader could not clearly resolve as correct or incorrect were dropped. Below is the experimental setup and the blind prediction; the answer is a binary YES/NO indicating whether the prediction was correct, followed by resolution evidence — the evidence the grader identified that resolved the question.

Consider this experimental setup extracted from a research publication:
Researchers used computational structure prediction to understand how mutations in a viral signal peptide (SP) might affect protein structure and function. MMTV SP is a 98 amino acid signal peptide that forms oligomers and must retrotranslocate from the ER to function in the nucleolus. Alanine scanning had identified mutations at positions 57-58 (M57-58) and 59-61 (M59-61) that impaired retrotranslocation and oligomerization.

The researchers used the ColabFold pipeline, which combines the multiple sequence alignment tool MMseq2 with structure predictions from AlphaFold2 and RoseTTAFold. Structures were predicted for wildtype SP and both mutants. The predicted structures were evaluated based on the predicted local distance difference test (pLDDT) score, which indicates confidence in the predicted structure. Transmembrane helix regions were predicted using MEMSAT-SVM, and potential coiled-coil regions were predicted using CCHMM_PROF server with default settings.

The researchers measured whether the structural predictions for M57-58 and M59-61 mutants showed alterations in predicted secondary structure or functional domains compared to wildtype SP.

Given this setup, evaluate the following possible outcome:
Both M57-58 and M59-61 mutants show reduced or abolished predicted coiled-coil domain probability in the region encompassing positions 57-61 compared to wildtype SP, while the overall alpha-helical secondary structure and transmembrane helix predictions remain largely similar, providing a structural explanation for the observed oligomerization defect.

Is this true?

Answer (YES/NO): NO